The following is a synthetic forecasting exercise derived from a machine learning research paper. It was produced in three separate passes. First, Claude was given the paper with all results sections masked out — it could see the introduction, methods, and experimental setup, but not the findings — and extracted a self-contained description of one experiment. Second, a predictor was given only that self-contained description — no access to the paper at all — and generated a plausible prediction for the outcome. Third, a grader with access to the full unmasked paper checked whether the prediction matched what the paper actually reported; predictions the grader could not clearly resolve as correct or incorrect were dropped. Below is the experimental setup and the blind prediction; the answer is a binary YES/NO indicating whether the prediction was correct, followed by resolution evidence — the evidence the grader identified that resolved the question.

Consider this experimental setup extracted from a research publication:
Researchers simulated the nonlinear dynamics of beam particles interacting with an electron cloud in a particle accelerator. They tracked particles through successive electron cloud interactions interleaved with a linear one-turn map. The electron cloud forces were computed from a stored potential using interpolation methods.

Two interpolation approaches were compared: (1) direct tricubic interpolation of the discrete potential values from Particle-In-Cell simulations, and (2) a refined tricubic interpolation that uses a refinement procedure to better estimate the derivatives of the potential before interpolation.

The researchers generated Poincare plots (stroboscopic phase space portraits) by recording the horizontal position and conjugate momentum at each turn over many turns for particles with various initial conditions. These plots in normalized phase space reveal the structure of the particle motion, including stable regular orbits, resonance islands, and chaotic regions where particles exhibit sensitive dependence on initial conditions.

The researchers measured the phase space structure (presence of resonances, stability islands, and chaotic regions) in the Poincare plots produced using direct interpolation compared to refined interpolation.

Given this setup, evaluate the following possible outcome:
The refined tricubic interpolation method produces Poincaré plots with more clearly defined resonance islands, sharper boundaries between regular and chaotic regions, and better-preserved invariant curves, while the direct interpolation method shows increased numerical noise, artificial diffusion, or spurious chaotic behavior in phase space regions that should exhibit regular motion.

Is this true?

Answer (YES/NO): YES